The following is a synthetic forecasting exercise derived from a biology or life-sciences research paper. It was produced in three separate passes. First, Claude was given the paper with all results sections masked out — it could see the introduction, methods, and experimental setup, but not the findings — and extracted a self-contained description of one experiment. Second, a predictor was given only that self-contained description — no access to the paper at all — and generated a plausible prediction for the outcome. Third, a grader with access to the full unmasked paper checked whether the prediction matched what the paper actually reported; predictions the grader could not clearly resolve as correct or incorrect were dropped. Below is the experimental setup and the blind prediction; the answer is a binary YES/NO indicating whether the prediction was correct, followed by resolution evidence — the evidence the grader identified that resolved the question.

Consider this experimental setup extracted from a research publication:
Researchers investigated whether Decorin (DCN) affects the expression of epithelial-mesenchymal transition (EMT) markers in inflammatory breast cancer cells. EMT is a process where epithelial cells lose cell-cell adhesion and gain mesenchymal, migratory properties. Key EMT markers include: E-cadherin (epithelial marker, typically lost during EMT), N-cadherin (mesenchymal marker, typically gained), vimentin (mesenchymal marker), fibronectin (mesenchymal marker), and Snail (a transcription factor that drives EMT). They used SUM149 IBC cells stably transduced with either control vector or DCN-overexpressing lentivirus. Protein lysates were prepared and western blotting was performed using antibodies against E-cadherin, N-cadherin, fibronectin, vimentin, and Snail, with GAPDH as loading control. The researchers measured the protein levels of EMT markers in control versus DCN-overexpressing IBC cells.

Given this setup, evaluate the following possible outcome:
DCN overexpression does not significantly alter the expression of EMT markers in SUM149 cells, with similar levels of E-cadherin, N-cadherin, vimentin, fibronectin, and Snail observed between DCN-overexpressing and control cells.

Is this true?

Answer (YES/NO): NO